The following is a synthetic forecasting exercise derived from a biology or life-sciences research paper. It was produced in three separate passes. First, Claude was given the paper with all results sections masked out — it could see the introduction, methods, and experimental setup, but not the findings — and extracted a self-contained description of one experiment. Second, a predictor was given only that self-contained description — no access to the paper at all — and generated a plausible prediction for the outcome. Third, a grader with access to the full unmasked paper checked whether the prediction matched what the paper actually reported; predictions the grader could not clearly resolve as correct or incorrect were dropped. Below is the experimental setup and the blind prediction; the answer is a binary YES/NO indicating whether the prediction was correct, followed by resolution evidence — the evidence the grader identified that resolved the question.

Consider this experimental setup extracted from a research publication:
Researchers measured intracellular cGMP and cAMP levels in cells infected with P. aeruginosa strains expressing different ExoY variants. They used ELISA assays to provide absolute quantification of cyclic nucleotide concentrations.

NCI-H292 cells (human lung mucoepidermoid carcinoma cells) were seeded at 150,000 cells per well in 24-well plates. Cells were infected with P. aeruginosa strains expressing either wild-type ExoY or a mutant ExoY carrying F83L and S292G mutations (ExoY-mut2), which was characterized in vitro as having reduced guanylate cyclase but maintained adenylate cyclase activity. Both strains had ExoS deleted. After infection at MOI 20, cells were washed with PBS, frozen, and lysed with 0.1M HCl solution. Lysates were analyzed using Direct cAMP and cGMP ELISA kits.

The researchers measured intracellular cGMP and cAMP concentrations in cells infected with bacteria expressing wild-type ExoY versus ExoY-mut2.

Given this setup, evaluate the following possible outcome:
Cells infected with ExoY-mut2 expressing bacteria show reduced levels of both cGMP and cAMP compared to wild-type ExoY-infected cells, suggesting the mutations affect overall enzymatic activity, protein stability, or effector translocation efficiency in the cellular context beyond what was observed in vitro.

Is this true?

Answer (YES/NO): NO